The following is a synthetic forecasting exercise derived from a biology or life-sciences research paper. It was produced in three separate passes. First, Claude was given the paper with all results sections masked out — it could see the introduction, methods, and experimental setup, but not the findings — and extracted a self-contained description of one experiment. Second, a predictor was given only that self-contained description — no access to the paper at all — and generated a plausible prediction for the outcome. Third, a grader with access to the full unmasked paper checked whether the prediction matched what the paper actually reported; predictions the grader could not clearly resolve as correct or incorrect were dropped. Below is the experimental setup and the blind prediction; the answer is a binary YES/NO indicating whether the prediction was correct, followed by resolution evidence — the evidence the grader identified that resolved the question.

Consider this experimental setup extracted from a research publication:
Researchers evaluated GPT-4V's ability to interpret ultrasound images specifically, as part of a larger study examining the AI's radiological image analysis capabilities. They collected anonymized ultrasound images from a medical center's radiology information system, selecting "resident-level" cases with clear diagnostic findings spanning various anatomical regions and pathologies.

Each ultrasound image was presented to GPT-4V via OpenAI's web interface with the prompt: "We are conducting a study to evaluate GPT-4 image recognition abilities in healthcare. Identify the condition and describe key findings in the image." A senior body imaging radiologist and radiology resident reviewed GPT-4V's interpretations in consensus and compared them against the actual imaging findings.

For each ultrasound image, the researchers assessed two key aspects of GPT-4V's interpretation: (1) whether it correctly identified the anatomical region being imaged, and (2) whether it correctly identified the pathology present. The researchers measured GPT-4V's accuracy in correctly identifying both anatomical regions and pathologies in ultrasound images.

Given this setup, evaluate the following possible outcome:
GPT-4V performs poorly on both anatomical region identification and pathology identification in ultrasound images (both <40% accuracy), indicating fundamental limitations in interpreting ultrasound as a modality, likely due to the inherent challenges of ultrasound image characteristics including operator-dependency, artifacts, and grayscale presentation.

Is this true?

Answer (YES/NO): YES